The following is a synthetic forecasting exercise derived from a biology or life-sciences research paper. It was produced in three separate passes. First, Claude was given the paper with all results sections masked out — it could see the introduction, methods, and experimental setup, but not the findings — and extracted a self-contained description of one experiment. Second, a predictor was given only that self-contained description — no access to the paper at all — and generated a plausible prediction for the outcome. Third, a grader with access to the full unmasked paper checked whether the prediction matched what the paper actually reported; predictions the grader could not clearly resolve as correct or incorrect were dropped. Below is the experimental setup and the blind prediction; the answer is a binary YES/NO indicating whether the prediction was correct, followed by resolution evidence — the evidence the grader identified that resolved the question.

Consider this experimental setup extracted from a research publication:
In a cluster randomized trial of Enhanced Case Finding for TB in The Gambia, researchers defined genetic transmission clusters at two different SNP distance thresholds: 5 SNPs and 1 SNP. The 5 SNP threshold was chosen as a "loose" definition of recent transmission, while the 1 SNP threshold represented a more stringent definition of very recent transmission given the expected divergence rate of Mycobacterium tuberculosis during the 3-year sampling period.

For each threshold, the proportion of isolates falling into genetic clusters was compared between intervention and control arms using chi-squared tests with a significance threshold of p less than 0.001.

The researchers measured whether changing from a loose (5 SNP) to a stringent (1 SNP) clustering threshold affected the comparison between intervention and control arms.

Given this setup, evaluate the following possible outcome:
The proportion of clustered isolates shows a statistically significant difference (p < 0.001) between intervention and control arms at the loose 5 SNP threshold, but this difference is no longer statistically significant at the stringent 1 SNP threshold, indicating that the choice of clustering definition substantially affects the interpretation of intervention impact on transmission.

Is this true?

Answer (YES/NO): NO